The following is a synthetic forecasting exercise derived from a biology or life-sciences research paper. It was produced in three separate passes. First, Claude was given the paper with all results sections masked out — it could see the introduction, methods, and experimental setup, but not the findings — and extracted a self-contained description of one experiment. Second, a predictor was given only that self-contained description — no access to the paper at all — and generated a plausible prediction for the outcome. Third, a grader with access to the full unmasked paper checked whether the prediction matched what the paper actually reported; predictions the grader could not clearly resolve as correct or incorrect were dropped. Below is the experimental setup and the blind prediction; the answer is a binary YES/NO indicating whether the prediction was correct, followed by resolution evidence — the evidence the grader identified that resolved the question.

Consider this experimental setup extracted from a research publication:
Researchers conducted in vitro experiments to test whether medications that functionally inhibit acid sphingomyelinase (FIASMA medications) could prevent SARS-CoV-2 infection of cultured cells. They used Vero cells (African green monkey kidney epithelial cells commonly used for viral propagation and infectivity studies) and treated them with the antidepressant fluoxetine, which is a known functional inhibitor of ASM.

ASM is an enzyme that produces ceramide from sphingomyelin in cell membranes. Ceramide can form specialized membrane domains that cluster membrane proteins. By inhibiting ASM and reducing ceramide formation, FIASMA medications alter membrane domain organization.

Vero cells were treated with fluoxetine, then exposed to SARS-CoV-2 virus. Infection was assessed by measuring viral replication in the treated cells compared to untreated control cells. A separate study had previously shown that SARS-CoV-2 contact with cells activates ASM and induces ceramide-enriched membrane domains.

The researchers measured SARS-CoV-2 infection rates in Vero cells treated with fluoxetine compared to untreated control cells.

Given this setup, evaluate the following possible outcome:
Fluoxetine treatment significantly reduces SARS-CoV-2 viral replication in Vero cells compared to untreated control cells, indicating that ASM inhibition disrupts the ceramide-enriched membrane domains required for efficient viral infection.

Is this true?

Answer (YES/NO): YES